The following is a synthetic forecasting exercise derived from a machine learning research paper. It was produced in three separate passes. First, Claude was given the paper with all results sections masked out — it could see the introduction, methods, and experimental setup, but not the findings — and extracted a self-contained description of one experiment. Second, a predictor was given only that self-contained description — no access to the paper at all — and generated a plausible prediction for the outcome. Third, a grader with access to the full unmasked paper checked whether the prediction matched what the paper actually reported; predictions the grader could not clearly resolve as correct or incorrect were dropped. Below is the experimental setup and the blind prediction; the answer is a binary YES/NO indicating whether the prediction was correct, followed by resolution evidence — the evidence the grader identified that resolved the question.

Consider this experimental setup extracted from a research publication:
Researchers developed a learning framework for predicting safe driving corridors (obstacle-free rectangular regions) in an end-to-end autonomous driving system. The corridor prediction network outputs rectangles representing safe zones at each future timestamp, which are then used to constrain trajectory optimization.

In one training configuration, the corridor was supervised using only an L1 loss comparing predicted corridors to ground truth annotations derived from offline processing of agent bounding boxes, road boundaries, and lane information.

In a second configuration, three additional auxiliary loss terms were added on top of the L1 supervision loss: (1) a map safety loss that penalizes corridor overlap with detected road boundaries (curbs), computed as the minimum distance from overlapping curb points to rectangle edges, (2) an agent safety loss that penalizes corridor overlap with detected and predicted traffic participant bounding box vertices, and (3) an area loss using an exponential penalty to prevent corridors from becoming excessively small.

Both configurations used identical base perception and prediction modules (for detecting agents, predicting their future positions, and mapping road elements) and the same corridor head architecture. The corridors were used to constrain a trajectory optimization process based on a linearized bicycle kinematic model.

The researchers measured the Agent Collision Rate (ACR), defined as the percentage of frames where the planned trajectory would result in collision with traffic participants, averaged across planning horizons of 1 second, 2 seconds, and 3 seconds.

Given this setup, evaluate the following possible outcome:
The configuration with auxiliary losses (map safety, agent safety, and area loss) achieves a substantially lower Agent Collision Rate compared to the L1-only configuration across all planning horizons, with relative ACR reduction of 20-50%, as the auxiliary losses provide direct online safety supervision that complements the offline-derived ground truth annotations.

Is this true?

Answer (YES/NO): NO